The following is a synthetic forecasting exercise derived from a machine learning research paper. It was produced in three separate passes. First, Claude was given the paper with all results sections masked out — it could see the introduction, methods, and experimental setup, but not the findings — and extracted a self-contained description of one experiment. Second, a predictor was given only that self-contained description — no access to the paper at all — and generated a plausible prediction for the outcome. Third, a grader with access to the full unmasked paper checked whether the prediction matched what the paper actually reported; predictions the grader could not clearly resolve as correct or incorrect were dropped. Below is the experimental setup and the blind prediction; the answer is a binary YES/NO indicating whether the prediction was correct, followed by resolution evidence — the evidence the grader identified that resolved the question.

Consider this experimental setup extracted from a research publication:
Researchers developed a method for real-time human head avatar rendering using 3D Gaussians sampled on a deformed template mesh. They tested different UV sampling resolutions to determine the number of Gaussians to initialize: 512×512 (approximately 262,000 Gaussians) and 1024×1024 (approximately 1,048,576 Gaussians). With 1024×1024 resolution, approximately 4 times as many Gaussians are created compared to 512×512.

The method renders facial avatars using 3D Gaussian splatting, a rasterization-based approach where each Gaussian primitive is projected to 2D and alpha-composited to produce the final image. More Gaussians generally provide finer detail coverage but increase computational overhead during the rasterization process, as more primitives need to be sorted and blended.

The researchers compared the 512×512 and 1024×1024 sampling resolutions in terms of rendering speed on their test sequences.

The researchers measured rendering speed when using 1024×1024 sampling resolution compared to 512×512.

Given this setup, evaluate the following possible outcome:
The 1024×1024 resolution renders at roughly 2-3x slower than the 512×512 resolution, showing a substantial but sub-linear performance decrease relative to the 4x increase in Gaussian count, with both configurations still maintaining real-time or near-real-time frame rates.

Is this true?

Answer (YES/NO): YES